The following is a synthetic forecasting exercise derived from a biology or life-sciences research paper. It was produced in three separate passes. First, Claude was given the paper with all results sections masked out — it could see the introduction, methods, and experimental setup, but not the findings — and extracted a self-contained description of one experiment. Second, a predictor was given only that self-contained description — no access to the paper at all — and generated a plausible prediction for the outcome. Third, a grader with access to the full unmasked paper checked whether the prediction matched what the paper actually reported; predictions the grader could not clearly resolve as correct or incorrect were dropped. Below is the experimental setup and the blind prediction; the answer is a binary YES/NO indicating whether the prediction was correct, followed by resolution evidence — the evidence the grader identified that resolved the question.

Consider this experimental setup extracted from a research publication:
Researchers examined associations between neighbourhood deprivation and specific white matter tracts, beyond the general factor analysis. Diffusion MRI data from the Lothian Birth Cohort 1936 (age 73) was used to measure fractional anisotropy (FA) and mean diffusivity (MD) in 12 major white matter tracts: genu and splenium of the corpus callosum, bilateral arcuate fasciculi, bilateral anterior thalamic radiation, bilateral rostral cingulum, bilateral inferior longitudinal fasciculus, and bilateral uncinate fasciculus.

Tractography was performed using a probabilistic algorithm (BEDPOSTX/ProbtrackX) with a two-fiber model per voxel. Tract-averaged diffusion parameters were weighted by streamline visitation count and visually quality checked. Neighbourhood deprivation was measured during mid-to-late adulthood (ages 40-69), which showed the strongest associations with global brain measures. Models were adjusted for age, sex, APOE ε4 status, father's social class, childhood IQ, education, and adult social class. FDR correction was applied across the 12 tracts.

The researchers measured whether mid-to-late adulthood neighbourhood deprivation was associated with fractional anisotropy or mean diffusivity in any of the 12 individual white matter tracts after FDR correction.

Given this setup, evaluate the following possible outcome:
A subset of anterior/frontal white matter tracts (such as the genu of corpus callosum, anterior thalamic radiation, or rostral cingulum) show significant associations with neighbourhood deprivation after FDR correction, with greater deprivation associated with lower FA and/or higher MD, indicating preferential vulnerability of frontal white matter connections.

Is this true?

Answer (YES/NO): NO